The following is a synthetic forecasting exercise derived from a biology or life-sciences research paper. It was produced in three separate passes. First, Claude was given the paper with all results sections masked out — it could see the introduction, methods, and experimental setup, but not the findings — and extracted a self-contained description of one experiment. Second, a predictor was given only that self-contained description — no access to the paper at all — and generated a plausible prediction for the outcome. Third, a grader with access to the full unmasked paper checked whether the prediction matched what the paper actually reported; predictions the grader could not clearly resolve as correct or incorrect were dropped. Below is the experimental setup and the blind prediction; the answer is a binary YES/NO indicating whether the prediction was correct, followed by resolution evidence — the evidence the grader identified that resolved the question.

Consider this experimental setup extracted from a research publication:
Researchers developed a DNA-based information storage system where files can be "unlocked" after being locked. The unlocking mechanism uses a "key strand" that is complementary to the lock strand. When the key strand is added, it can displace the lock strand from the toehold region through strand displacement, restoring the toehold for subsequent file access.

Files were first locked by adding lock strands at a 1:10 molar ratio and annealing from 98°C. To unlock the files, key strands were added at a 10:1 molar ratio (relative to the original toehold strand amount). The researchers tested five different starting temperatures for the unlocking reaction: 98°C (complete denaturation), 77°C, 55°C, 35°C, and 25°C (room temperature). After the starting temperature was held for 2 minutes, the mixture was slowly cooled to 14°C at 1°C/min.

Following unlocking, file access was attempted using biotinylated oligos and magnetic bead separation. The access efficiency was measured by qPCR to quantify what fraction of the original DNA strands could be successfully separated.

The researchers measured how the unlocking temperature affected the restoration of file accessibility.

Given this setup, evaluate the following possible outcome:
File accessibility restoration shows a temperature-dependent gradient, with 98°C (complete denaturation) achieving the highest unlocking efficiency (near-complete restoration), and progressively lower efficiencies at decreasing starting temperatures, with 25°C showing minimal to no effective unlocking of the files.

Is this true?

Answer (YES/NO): NO